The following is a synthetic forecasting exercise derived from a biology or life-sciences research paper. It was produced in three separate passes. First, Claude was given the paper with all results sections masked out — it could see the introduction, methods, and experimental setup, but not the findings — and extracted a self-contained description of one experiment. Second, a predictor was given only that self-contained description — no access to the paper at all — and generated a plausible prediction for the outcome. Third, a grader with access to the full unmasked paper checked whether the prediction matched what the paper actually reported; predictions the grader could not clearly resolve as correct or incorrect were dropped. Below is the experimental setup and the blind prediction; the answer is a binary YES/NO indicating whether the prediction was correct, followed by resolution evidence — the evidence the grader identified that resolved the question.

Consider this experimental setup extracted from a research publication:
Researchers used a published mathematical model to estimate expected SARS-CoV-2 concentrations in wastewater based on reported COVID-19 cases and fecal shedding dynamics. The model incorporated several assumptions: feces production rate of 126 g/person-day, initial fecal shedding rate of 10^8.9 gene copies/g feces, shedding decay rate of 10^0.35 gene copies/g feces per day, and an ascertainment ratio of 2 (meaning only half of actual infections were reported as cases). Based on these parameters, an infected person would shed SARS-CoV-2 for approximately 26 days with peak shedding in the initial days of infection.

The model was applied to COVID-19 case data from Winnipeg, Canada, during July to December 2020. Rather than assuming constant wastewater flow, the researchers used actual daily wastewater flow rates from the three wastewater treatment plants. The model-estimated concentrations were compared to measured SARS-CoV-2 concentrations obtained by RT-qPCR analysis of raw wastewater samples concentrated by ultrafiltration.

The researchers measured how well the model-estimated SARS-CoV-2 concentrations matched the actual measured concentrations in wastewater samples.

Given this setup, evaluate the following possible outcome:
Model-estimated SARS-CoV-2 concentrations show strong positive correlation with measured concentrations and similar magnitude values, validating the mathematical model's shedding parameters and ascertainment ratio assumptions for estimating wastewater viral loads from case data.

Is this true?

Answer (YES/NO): NO